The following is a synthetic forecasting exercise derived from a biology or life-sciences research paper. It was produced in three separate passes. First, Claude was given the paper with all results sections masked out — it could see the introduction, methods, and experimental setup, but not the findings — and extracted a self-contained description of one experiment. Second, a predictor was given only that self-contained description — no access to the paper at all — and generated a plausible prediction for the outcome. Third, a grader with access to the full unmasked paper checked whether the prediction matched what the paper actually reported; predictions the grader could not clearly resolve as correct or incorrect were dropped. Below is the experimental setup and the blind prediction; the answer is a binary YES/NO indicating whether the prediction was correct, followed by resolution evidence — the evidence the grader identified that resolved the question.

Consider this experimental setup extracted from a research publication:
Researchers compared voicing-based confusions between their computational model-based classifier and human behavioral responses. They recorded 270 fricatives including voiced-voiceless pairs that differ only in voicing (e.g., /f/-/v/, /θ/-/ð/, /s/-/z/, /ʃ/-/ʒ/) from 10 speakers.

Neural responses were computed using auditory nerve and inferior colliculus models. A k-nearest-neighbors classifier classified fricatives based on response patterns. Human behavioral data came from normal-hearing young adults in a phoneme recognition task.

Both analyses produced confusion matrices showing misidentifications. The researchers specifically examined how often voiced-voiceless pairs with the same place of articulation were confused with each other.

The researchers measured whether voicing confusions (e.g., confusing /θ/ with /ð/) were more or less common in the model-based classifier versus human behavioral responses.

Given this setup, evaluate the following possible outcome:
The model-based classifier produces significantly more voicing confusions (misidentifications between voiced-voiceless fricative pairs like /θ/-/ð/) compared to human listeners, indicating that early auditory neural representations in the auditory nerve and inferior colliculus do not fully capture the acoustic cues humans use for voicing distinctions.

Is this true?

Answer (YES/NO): NO